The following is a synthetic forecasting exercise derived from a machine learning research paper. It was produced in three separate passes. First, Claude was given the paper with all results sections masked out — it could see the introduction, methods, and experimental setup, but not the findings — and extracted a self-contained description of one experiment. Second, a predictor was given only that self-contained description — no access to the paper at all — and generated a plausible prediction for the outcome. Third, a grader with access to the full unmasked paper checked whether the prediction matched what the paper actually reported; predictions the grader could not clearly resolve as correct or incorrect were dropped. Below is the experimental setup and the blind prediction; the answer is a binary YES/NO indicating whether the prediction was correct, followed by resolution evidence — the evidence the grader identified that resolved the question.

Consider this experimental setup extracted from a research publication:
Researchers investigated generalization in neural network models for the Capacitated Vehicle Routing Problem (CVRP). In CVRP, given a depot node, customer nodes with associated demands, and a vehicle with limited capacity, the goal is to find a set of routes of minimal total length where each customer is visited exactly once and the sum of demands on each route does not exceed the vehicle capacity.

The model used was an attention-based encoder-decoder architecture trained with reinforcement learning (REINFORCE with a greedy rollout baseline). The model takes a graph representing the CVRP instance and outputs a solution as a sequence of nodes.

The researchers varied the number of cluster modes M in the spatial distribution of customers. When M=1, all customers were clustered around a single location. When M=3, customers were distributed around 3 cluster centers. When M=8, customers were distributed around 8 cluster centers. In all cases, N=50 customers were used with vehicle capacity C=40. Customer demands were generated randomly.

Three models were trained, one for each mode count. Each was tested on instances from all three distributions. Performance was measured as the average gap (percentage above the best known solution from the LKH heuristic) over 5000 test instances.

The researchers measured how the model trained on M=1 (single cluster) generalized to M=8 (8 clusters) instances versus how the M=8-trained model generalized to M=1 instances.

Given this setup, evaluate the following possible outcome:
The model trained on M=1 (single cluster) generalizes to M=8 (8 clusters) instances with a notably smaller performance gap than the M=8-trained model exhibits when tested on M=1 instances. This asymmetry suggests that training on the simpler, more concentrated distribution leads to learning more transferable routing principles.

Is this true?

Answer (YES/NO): NO